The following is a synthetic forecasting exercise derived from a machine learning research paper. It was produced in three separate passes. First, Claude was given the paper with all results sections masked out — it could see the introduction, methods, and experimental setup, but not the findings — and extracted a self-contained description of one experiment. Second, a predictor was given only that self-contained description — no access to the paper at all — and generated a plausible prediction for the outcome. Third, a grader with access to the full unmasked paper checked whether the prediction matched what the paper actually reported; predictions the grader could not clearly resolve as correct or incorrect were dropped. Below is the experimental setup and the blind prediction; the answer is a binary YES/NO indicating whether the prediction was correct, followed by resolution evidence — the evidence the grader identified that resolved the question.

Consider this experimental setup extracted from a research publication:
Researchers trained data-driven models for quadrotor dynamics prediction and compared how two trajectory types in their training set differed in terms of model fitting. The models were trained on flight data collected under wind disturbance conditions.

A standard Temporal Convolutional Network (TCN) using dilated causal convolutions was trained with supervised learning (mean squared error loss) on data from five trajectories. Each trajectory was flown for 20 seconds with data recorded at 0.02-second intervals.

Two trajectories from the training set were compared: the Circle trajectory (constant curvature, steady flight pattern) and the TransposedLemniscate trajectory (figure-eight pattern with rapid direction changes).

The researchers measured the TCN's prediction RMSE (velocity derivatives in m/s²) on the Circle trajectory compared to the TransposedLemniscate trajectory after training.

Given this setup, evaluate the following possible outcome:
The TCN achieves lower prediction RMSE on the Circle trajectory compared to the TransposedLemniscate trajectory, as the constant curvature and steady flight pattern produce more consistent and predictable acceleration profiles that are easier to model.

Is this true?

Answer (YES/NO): YES